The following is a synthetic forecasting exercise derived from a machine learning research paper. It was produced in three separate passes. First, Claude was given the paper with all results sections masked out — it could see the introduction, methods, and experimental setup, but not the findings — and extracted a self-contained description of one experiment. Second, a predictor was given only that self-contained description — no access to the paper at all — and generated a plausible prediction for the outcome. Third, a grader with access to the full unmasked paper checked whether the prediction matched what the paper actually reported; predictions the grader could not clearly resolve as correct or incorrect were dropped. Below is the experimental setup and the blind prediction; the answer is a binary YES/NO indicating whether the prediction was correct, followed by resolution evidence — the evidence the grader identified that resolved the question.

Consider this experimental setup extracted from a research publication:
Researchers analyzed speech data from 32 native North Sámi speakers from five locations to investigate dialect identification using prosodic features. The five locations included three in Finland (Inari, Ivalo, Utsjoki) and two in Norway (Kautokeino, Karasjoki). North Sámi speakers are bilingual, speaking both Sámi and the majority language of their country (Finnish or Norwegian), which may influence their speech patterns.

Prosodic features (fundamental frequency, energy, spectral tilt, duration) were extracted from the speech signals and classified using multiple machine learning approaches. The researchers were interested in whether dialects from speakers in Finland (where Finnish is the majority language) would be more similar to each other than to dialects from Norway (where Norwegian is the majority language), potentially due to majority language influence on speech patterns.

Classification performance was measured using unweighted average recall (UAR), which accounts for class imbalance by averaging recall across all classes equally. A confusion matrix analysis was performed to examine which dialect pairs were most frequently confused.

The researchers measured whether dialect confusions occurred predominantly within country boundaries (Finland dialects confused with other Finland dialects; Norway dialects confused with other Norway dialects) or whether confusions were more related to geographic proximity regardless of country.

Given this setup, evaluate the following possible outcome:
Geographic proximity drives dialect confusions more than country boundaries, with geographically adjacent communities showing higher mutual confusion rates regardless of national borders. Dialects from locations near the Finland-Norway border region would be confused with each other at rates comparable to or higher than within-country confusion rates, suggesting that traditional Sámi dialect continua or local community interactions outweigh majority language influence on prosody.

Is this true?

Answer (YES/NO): NO